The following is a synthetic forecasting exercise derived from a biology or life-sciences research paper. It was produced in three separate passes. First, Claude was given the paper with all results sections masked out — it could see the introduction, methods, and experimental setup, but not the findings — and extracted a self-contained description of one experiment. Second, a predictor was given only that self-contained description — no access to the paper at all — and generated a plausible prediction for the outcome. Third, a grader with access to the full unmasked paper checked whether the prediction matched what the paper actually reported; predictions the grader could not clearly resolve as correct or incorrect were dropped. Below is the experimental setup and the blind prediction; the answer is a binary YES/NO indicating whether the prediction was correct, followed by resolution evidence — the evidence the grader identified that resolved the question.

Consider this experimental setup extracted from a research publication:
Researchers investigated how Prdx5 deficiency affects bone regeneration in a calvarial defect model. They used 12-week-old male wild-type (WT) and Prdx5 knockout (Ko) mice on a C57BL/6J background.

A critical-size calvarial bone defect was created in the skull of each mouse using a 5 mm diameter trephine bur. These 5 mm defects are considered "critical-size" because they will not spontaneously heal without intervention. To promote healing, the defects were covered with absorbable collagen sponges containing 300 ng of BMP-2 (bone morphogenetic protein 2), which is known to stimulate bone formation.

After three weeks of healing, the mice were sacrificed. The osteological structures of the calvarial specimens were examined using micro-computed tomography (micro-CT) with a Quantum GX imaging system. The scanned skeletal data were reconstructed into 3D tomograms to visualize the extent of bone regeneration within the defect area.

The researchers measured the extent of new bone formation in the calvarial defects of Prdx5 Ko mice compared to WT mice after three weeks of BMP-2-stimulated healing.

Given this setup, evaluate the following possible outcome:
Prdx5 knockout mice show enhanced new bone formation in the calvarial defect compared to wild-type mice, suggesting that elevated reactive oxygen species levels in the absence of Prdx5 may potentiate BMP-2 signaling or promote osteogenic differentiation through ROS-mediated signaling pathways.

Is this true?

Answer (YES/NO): NO